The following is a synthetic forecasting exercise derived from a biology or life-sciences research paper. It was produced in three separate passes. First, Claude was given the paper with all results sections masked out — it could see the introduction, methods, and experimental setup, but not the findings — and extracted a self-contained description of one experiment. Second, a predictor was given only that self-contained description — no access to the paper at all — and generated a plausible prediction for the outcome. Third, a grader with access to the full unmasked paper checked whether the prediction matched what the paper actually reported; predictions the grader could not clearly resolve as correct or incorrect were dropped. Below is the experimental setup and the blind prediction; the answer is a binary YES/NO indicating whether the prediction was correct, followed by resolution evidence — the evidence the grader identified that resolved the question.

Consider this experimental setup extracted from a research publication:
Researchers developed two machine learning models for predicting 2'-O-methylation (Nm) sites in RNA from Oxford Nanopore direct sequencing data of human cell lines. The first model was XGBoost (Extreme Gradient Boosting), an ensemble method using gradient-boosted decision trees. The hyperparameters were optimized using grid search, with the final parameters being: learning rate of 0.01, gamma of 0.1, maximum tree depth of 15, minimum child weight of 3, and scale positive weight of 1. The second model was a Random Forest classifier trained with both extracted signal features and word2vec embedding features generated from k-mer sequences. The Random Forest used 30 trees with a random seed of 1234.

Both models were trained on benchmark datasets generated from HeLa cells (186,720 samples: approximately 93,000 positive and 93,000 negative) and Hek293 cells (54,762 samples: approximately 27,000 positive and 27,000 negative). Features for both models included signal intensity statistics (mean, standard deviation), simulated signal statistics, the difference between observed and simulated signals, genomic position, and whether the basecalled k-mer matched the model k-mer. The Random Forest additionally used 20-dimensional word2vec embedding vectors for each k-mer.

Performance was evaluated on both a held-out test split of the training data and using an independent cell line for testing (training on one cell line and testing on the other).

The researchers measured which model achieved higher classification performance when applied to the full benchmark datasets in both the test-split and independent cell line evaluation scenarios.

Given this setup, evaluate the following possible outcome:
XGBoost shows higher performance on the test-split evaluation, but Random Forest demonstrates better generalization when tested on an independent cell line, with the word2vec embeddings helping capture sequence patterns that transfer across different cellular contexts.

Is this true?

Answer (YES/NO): NO